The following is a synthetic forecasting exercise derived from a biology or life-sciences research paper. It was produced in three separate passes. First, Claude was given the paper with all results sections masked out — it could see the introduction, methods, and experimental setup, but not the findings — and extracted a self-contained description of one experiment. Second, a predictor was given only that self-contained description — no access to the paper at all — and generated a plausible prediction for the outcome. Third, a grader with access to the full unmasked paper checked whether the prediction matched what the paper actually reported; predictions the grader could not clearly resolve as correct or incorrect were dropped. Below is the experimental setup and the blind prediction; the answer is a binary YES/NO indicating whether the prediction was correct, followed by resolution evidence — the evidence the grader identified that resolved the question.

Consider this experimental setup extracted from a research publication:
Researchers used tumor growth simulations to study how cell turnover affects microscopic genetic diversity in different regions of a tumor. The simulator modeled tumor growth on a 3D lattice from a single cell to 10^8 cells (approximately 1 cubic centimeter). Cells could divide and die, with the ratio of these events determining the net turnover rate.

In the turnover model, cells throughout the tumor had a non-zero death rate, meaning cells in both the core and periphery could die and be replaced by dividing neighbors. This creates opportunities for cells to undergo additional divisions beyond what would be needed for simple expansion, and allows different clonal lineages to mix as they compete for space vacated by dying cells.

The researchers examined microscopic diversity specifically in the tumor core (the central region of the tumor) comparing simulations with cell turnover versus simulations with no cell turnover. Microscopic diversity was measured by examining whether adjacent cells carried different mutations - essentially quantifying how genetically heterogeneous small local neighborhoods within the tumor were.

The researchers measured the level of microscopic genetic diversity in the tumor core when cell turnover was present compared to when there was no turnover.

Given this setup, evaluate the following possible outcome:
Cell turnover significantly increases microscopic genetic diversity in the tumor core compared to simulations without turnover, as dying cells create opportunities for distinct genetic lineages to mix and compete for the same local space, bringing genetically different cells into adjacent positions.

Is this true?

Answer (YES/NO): YES